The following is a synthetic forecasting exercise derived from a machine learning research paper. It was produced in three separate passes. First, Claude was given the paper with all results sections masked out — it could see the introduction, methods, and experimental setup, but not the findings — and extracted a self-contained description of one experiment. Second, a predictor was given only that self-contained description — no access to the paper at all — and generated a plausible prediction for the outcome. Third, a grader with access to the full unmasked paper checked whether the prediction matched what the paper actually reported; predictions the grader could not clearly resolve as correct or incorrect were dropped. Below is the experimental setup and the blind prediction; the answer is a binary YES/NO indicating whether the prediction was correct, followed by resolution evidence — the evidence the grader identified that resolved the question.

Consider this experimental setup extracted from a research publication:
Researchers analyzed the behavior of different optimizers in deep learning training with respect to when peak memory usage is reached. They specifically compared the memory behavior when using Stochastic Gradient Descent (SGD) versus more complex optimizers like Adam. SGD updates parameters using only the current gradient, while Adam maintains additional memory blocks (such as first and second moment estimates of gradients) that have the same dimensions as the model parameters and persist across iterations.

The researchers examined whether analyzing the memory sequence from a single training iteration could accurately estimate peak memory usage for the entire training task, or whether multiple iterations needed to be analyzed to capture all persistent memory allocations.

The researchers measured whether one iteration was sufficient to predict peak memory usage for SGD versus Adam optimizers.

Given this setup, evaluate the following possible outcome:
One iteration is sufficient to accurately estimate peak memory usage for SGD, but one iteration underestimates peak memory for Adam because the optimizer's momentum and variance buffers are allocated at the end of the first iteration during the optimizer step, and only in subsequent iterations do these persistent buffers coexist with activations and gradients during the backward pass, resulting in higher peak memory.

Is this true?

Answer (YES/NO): NO